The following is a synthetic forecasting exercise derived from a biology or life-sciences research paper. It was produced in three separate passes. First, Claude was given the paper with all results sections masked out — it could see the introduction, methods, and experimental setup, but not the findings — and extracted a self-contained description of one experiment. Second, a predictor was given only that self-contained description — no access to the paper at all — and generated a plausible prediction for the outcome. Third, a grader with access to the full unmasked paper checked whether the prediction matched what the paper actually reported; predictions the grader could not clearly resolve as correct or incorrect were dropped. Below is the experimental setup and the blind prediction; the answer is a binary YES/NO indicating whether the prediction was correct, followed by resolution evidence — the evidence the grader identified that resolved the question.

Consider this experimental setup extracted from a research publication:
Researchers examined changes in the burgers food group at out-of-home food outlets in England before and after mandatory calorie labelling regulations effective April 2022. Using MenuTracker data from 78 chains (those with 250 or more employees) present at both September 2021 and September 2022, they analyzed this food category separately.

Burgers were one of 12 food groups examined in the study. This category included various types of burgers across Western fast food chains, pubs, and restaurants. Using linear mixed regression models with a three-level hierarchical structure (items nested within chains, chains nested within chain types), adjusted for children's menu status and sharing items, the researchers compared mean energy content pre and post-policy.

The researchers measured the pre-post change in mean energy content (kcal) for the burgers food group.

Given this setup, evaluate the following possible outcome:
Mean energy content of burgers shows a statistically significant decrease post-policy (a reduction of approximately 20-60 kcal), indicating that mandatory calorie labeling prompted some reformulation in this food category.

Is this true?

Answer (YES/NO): NO